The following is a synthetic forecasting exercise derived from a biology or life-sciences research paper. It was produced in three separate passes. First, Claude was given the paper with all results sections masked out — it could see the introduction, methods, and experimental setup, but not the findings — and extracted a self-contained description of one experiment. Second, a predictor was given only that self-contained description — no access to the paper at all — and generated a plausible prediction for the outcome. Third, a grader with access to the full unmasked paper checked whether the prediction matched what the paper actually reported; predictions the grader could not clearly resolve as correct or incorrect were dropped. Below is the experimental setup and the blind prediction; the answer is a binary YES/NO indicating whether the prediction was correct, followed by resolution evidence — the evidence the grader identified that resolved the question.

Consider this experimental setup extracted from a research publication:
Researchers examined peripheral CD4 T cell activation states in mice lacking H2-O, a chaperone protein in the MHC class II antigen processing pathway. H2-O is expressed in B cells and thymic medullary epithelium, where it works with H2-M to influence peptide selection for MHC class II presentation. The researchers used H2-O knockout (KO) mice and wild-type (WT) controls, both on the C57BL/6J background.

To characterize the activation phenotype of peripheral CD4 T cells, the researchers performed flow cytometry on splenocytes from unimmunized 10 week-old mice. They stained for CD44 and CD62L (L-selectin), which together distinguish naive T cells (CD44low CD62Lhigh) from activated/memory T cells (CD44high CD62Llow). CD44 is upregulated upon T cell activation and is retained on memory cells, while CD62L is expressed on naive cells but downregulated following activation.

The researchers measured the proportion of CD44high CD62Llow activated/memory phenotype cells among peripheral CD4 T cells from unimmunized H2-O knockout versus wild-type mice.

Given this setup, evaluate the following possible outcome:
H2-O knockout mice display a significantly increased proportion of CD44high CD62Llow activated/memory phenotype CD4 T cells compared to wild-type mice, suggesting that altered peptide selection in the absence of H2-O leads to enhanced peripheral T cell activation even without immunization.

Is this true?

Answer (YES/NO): YES